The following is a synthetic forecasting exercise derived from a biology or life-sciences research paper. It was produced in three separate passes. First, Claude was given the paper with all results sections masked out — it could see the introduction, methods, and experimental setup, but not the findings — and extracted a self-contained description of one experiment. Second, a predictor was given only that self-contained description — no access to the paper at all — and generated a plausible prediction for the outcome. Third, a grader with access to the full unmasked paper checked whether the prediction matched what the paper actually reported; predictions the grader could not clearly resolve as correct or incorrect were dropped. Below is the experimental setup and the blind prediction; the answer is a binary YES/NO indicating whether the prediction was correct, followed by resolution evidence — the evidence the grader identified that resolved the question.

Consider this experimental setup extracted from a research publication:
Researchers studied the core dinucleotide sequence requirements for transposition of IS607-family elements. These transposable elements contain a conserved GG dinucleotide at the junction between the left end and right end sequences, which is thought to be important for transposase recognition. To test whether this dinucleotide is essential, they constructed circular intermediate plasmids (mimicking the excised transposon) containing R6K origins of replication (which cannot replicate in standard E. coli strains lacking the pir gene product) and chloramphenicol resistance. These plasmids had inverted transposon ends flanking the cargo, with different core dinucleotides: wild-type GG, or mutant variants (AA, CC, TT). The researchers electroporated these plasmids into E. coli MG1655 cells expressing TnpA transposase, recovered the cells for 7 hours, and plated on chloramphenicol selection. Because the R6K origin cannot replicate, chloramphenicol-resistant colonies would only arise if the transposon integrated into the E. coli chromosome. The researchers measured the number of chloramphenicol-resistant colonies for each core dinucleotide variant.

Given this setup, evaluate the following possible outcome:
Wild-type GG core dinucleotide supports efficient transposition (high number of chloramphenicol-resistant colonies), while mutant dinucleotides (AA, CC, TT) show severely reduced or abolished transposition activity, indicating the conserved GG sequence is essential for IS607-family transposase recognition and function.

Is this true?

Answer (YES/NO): NO